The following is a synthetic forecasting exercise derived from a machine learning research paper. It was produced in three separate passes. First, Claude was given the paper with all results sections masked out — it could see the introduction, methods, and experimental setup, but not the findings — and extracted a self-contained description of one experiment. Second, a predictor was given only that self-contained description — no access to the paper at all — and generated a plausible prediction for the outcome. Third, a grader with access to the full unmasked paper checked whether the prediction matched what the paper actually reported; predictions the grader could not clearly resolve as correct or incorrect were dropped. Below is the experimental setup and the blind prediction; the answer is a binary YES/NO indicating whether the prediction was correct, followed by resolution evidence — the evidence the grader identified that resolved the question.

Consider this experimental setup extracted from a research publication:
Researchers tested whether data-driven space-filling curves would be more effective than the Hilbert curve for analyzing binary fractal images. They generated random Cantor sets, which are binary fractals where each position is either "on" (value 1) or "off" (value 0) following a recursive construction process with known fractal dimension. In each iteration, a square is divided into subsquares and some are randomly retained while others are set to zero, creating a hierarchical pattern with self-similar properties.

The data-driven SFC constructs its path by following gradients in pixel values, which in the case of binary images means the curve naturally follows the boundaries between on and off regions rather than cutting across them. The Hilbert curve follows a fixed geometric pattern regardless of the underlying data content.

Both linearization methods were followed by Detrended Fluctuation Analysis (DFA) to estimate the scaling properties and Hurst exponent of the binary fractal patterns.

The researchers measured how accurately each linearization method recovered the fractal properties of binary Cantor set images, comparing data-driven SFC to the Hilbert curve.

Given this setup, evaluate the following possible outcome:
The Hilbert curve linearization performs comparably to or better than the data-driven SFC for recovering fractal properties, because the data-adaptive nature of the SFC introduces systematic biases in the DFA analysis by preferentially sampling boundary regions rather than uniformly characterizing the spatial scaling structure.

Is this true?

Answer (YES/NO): NO